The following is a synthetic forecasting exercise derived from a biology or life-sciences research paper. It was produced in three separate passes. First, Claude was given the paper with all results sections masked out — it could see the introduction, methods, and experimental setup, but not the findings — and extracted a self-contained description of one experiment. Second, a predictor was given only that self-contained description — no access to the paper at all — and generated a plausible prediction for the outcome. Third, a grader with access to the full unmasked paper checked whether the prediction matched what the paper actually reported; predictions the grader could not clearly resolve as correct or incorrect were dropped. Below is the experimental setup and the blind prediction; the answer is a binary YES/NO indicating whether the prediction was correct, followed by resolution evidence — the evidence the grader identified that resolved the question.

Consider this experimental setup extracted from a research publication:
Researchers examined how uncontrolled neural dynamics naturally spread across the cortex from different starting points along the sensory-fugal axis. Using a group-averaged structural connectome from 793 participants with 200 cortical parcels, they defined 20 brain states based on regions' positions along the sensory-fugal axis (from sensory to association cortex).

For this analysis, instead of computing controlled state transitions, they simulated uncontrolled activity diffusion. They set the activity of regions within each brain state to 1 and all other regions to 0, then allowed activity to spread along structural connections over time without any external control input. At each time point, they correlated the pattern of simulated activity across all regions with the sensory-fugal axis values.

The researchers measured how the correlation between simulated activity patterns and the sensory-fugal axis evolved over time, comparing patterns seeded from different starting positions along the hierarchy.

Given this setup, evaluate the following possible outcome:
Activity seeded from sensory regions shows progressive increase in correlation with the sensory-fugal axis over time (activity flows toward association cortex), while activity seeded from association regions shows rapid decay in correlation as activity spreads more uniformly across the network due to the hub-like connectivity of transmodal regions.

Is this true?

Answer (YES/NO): NO